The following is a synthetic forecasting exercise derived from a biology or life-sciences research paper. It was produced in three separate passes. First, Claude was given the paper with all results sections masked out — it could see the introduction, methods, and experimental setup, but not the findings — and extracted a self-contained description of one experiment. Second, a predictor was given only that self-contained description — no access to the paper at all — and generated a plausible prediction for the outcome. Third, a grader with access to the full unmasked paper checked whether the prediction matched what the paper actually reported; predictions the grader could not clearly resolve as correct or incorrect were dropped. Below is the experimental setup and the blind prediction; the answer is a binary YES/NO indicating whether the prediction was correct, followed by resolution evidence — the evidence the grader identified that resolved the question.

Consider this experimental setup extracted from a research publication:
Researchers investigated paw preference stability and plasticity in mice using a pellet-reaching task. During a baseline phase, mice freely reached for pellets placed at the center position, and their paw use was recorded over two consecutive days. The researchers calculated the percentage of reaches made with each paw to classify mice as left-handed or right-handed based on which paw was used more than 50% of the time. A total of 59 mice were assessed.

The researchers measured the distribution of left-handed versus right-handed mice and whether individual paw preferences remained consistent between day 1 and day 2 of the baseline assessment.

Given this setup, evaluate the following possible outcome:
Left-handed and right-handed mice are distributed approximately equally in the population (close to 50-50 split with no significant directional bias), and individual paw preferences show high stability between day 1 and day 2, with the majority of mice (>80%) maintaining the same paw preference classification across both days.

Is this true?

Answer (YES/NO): YES